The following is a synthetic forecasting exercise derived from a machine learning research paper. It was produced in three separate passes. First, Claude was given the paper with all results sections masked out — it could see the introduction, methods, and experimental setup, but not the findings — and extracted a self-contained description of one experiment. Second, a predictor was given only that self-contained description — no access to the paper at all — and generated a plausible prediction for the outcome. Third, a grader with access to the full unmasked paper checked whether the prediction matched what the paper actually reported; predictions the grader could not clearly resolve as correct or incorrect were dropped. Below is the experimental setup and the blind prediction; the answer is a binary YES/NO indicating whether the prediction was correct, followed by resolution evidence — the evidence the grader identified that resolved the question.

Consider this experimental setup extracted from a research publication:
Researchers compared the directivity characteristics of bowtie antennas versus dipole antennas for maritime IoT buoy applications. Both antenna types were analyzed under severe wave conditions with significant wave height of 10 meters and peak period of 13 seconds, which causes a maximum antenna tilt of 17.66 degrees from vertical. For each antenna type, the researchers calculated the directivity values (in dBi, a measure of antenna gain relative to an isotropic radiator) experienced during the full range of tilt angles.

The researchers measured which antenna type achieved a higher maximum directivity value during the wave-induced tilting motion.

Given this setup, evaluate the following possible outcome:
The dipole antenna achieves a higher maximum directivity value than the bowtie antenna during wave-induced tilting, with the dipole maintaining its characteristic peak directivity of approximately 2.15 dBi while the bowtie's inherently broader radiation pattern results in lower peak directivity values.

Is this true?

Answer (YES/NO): YES